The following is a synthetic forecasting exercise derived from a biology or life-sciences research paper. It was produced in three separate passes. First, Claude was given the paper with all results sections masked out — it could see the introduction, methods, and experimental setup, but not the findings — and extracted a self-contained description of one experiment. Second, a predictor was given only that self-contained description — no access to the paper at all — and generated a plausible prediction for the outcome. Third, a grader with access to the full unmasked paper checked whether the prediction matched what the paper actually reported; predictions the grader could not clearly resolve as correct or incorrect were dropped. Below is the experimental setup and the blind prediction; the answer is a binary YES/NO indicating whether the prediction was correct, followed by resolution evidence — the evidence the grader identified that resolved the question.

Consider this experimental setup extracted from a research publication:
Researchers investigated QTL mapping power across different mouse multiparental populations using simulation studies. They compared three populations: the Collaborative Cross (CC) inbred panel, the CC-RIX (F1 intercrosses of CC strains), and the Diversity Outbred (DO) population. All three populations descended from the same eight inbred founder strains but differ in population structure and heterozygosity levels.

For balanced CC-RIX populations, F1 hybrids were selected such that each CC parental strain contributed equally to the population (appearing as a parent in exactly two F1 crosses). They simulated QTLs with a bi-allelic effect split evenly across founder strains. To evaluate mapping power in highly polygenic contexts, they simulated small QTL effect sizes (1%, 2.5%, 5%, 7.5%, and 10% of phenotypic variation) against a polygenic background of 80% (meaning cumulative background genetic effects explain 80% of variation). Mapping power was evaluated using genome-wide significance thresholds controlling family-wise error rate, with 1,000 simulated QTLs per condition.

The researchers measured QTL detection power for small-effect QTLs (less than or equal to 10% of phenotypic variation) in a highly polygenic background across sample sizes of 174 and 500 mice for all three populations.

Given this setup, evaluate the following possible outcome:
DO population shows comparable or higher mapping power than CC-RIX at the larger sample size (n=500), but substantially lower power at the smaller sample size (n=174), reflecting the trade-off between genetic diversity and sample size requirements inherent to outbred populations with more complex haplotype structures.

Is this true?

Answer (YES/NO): NO